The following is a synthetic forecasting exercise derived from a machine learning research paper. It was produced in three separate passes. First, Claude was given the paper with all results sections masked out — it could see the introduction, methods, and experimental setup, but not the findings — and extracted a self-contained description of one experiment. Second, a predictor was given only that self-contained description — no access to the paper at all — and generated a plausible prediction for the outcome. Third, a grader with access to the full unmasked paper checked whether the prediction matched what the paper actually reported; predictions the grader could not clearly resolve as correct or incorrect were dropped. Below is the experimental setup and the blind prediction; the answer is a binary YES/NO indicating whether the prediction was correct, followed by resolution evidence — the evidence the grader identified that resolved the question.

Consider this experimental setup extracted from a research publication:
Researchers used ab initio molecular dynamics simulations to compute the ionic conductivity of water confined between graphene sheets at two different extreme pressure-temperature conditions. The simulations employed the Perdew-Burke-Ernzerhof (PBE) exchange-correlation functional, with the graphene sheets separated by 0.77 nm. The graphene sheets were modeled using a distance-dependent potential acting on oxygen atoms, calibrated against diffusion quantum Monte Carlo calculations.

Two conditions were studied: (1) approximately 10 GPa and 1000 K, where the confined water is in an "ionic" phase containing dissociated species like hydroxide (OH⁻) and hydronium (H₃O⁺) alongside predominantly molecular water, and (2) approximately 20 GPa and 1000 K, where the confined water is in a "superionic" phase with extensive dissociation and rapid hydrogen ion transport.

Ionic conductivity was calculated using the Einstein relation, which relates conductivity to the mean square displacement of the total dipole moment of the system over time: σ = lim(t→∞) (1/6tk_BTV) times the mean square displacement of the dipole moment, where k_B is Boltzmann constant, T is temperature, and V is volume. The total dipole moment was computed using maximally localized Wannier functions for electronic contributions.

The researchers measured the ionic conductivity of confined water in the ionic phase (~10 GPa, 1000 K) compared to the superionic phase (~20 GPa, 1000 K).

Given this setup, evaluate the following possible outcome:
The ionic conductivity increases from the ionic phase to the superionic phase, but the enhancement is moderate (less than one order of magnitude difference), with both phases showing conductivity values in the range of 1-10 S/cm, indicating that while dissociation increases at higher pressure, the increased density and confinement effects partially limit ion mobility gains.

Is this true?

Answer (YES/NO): NO